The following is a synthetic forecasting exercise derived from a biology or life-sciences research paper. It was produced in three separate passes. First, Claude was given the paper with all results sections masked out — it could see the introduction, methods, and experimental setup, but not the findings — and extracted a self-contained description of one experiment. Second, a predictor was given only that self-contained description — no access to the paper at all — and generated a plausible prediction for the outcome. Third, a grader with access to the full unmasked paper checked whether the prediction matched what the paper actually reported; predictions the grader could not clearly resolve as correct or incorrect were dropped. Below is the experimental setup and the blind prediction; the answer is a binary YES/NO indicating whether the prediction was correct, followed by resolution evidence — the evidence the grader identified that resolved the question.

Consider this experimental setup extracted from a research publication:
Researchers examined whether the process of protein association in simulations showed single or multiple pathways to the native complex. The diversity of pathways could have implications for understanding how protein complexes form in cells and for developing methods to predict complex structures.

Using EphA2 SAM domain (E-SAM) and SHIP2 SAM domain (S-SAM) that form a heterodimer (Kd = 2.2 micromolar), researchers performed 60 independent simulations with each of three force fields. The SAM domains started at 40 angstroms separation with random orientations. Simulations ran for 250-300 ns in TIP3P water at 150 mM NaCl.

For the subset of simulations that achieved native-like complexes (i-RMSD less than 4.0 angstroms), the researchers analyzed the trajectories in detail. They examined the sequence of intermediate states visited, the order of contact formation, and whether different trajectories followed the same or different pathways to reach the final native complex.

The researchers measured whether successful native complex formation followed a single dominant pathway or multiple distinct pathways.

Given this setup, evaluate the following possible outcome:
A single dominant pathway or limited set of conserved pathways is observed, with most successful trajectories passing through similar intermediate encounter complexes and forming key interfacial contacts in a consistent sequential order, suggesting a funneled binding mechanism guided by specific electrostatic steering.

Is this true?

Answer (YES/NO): NO